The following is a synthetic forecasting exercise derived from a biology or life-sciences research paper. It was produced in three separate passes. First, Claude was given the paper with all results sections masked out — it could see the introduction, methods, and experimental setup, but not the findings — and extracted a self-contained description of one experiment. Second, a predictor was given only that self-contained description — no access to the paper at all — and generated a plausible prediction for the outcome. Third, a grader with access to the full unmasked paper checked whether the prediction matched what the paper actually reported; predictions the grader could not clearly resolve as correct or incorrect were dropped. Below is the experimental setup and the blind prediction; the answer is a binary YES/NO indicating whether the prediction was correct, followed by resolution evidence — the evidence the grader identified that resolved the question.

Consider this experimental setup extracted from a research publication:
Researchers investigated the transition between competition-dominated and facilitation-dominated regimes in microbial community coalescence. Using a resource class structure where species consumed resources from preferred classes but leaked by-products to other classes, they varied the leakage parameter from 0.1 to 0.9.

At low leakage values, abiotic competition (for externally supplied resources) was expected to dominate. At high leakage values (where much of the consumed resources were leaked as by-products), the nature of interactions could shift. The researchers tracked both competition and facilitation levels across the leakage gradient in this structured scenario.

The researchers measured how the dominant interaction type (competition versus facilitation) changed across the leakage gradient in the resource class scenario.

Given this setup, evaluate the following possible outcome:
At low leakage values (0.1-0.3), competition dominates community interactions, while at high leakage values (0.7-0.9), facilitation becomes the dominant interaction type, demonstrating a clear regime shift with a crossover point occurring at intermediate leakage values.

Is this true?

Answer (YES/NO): YES